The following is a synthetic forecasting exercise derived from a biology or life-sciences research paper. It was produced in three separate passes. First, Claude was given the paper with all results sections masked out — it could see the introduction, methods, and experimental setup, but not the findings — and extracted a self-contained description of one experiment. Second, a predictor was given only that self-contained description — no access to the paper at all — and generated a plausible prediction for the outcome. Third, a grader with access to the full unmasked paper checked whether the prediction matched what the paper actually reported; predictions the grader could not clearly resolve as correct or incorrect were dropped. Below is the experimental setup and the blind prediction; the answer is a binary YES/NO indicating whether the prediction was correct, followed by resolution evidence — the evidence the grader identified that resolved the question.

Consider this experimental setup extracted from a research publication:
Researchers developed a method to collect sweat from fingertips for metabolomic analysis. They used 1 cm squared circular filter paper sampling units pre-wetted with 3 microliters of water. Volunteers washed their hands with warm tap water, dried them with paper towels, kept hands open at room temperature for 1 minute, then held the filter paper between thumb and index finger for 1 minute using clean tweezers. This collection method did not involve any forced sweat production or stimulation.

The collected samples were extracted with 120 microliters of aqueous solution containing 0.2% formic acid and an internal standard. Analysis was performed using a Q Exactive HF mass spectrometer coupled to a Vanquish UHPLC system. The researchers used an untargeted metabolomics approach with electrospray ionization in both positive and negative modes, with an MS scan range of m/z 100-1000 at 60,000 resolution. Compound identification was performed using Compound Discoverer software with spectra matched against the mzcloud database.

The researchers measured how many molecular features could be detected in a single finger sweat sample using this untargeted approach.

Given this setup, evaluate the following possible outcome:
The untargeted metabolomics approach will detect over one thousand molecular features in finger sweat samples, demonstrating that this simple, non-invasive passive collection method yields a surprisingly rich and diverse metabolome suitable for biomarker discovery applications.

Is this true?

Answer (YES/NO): NO